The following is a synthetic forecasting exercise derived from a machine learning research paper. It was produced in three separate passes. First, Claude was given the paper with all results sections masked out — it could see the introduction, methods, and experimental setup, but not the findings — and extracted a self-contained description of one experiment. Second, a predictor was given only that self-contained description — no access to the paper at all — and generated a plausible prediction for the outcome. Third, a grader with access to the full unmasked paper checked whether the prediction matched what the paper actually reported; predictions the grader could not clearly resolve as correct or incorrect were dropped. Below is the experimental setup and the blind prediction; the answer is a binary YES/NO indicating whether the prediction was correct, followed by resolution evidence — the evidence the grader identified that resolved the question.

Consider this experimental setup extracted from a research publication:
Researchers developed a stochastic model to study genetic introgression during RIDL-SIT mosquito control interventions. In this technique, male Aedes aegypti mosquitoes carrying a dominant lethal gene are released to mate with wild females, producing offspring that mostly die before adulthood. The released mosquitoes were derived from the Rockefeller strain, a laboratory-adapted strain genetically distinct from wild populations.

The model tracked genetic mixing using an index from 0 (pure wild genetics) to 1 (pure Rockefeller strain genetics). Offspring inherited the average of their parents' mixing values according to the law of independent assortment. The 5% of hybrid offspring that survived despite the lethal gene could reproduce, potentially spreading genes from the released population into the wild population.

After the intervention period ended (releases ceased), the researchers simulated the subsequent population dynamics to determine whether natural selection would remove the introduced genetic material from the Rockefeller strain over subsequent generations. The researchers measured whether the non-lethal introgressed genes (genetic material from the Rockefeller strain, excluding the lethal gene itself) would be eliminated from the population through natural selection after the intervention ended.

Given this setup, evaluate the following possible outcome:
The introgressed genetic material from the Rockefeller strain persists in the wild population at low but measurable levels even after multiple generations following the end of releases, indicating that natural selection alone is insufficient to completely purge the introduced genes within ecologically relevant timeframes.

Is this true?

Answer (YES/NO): YES